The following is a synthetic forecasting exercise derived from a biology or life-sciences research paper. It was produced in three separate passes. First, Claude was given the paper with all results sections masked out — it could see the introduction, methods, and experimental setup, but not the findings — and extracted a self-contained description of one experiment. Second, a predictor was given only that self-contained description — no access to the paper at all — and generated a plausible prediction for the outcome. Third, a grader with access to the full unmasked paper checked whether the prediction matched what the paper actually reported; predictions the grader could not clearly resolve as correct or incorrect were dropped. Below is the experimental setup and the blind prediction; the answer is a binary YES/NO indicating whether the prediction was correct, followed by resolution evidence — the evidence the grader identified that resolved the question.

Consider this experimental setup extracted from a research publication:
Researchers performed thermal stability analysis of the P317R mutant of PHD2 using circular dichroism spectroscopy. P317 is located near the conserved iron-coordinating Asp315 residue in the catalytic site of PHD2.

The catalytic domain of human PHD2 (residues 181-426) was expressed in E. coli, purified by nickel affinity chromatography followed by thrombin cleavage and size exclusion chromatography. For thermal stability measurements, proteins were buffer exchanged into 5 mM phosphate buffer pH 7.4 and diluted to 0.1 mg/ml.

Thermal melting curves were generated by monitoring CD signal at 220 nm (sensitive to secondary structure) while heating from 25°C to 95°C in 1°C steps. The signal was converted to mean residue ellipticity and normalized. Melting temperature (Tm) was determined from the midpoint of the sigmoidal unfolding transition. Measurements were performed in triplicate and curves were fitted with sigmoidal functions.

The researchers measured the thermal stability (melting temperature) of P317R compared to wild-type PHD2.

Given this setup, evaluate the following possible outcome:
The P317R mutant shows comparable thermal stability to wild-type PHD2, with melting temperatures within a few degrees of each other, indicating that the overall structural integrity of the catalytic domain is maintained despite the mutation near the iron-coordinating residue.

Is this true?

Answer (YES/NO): NO